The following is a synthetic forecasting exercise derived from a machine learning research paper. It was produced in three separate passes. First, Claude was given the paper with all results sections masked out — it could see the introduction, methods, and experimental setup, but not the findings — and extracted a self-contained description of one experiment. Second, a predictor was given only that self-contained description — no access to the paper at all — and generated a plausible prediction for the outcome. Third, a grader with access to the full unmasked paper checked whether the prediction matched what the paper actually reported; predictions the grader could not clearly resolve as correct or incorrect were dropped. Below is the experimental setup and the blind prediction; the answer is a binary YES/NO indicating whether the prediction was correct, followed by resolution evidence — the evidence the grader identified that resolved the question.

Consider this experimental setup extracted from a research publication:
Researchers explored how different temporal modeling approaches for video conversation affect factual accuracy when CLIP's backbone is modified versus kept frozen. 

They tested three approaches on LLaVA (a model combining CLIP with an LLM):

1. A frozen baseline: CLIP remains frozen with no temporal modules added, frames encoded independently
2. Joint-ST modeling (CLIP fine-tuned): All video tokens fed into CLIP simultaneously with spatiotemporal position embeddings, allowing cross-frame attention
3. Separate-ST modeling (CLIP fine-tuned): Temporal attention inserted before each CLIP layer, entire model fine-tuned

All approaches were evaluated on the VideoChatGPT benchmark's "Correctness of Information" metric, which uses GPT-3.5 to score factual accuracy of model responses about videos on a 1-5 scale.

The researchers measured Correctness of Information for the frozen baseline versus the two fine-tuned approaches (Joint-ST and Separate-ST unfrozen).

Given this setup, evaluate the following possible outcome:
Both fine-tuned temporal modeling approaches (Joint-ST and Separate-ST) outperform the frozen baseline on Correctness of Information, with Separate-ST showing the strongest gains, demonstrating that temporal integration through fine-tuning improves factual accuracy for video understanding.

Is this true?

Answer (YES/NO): NO